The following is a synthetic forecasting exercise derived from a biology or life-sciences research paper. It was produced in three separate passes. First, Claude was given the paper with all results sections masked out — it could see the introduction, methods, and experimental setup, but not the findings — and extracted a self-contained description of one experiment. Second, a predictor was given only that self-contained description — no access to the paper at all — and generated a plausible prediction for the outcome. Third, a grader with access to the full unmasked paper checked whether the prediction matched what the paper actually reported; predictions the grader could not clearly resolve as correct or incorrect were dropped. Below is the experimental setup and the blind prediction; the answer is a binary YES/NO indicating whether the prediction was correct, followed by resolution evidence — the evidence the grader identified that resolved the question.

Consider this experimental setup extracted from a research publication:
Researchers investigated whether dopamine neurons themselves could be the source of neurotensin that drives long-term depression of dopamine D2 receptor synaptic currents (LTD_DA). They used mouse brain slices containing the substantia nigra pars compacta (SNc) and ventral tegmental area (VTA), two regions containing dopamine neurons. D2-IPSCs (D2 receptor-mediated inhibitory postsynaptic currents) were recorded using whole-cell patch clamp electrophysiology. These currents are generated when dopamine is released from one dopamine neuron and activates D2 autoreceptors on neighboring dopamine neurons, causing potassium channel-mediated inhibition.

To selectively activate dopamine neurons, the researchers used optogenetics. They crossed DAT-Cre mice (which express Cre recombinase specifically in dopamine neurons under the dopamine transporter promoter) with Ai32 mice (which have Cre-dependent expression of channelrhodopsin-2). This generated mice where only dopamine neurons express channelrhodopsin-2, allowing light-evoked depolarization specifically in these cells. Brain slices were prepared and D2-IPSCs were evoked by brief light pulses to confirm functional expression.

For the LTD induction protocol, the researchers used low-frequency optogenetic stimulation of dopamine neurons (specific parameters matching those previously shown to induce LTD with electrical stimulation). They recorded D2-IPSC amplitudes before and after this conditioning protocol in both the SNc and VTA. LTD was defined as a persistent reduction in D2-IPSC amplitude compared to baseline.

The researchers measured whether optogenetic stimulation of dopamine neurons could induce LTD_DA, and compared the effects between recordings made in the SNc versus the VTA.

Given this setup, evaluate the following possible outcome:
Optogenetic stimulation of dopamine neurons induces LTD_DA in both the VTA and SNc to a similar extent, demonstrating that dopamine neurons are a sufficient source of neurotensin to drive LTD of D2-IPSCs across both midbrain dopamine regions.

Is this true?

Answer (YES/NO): NO